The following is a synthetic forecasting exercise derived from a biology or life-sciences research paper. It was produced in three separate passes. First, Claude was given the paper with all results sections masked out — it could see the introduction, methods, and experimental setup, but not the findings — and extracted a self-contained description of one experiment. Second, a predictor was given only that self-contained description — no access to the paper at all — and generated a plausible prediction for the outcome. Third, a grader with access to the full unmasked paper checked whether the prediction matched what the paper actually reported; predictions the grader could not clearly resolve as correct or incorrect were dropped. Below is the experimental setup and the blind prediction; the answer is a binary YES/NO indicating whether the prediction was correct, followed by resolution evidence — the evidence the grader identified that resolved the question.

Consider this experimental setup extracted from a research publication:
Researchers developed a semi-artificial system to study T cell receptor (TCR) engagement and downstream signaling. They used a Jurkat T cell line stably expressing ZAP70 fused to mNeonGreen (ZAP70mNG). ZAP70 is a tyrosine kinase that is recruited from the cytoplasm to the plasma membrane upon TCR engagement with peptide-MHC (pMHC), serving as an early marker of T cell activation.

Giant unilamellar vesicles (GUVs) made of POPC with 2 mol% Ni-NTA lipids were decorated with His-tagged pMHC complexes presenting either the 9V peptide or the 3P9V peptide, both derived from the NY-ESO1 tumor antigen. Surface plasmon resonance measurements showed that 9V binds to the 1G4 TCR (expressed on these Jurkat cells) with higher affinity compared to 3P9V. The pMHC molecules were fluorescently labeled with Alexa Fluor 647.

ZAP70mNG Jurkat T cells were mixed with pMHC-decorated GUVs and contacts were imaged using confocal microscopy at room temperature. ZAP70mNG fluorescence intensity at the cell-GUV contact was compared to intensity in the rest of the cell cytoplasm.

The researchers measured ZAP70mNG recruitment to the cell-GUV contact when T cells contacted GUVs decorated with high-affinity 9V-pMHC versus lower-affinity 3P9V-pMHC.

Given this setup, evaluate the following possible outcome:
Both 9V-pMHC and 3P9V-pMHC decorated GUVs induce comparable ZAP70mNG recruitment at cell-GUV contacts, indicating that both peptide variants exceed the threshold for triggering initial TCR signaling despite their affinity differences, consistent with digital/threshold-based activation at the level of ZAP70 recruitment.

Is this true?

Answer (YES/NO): NO